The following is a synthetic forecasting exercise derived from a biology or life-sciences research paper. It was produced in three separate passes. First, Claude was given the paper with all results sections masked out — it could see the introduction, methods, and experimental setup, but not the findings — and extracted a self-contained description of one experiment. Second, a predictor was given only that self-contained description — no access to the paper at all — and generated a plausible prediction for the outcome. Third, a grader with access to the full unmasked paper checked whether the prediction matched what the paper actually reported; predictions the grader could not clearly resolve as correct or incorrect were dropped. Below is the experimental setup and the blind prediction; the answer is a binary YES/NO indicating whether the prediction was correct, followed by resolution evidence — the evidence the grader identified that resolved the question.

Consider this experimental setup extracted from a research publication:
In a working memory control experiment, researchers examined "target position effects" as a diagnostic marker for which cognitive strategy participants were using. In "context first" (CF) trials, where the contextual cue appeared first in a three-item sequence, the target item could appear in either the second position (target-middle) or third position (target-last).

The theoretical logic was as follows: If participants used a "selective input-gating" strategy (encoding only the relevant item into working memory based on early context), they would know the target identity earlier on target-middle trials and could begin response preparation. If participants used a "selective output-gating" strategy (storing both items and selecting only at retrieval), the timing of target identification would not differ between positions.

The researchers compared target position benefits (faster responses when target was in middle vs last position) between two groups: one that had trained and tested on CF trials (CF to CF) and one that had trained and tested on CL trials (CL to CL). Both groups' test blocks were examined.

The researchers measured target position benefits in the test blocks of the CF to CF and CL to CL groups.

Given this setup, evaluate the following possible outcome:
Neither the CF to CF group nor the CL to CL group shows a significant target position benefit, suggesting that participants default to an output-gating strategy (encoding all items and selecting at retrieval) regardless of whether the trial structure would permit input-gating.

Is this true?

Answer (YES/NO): NO